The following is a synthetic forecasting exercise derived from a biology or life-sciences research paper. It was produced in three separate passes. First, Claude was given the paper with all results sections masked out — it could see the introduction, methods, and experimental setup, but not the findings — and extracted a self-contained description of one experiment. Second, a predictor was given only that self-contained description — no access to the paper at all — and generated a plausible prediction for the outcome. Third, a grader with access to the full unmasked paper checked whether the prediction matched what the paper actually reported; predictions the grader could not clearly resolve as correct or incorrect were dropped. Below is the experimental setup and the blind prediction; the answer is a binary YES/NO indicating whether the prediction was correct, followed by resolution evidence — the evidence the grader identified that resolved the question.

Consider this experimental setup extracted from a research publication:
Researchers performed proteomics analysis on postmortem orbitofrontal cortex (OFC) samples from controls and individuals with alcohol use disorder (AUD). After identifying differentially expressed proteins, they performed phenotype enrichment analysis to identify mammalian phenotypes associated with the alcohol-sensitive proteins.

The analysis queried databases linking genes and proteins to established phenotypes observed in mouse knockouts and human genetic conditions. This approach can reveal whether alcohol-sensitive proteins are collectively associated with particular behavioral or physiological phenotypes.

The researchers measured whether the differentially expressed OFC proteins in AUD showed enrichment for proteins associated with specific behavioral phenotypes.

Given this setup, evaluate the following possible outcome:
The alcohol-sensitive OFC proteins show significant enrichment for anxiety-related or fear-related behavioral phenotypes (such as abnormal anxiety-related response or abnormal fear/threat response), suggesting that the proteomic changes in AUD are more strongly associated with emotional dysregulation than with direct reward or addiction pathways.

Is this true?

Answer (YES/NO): NO